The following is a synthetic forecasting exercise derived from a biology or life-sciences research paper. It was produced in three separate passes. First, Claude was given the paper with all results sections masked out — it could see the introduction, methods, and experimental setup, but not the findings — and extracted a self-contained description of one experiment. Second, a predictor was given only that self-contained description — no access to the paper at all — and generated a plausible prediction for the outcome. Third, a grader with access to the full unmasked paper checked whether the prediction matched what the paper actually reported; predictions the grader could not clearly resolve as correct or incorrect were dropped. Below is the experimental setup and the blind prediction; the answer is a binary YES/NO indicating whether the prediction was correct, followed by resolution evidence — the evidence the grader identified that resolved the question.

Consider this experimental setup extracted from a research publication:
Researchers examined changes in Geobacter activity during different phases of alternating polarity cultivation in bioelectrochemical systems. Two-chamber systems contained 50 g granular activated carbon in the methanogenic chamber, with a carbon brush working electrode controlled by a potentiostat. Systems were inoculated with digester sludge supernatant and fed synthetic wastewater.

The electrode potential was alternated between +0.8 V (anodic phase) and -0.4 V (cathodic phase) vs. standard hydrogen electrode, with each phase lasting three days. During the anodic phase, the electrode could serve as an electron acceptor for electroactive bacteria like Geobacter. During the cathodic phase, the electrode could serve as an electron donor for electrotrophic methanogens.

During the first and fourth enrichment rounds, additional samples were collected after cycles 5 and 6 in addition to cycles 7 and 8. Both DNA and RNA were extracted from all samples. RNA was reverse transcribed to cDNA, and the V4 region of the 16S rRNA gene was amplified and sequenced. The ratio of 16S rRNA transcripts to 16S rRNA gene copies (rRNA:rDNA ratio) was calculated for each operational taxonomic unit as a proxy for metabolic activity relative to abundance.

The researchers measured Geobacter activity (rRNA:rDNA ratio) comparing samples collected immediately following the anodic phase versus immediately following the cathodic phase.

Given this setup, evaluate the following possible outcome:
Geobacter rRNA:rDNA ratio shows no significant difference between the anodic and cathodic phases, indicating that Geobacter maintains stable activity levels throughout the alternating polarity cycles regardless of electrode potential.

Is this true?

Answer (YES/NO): NO